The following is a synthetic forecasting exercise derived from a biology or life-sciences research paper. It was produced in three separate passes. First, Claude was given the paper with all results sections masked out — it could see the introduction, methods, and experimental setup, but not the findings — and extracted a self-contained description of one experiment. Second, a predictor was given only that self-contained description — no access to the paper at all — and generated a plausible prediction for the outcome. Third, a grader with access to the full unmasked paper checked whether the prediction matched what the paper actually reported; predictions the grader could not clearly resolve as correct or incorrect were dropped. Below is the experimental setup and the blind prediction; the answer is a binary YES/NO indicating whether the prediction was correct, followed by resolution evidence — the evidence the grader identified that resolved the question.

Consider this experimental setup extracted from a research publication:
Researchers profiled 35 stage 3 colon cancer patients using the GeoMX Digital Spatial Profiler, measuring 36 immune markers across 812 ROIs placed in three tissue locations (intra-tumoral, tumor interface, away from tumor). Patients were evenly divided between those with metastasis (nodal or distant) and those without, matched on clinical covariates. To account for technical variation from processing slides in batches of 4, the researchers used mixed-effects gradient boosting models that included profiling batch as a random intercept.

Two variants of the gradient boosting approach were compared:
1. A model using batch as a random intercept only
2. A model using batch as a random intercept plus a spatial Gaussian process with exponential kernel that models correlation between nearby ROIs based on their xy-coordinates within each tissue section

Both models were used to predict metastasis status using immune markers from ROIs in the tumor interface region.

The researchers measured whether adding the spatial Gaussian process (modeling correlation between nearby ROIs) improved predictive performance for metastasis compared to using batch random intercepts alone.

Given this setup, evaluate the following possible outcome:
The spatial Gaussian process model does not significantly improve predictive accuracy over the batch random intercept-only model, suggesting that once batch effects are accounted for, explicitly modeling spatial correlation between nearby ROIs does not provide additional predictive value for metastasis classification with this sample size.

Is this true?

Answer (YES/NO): YES